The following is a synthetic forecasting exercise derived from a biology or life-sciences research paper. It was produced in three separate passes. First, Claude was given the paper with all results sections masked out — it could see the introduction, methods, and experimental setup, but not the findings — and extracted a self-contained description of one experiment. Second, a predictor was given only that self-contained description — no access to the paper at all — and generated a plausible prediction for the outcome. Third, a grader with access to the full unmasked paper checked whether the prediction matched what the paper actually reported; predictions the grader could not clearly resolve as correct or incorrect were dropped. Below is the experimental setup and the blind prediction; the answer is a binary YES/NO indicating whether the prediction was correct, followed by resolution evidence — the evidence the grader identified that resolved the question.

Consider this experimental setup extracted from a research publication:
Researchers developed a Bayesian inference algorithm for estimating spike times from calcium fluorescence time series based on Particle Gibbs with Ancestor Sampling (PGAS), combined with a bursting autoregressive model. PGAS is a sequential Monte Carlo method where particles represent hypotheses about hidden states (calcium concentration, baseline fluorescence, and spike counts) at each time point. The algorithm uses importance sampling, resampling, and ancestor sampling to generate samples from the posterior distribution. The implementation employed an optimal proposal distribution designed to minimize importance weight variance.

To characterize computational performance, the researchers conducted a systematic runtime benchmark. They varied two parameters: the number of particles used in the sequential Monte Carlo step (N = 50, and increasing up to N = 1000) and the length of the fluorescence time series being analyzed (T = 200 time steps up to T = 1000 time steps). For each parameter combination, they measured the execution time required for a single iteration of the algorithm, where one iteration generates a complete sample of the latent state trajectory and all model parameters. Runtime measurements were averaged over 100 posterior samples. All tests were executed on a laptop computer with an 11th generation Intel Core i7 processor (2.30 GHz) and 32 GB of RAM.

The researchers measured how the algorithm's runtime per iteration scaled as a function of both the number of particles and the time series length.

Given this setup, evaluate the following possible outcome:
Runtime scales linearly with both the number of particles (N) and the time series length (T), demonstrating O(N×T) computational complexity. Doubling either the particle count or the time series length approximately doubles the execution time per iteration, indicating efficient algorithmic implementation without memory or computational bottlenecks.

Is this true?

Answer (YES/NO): YES